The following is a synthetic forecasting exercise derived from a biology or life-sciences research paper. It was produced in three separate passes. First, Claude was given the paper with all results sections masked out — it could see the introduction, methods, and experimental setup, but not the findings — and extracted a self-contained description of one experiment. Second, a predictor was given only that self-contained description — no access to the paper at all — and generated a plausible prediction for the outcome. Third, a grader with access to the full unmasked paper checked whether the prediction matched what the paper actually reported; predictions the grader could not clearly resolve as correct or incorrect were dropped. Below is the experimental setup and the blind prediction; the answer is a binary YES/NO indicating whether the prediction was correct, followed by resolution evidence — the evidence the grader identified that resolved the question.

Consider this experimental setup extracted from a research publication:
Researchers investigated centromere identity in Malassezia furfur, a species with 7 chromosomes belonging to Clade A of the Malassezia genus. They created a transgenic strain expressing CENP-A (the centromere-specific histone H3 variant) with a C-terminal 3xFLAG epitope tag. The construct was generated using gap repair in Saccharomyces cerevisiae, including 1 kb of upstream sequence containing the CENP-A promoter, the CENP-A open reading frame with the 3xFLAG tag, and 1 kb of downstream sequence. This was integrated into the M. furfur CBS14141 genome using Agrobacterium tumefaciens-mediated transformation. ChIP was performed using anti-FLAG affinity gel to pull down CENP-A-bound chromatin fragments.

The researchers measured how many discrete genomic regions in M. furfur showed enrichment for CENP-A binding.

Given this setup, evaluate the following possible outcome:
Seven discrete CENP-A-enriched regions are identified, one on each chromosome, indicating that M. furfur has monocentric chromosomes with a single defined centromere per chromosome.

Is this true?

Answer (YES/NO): YES